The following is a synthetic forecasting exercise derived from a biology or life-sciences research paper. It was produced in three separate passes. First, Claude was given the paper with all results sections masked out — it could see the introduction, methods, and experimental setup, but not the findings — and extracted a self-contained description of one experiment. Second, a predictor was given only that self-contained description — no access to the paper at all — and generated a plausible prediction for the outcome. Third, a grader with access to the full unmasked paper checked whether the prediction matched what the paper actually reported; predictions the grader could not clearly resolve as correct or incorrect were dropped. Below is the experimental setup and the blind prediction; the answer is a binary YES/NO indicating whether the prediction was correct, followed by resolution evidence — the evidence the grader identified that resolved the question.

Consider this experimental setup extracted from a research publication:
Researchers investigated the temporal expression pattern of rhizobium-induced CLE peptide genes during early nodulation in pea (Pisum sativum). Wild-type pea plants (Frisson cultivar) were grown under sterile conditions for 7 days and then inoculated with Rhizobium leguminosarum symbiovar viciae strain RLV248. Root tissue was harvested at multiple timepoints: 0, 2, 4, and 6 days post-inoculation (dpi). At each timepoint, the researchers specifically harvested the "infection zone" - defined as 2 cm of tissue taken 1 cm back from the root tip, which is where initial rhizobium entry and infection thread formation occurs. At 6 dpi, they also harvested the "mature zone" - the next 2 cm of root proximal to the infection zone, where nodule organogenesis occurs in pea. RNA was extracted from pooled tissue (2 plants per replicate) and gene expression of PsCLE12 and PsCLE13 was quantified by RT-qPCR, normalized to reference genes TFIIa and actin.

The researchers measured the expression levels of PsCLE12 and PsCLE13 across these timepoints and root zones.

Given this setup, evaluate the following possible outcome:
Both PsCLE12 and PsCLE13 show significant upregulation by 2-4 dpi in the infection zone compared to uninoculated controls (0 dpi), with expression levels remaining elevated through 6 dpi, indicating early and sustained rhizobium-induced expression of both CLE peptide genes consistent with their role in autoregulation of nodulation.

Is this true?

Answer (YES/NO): NO